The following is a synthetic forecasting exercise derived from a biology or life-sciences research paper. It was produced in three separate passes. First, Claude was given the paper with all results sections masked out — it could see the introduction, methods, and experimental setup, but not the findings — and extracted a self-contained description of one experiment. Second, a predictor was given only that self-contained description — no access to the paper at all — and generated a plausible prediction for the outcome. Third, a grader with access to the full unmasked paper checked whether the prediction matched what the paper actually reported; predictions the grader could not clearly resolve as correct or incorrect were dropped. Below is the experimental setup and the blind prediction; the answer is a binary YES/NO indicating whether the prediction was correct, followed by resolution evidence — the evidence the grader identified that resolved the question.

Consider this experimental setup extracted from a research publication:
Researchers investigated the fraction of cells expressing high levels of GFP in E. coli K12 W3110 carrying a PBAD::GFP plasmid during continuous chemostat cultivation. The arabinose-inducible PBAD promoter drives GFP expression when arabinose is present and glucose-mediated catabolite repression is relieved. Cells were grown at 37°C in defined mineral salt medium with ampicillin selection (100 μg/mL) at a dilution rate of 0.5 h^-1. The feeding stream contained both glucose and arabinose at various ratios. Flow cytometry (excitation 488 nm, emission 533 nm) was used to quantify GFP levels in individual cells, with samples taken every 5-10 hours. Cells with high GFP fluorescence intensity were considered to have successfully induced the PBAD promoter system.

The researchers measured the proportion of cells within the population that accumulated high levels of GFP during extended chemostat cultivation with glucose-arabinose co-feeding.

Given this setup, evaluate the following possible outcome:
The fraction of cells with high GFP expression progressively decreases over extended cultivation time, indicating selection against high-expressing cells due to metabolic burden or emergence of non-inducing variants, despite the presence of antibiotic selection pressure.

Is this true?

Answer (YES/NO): YES